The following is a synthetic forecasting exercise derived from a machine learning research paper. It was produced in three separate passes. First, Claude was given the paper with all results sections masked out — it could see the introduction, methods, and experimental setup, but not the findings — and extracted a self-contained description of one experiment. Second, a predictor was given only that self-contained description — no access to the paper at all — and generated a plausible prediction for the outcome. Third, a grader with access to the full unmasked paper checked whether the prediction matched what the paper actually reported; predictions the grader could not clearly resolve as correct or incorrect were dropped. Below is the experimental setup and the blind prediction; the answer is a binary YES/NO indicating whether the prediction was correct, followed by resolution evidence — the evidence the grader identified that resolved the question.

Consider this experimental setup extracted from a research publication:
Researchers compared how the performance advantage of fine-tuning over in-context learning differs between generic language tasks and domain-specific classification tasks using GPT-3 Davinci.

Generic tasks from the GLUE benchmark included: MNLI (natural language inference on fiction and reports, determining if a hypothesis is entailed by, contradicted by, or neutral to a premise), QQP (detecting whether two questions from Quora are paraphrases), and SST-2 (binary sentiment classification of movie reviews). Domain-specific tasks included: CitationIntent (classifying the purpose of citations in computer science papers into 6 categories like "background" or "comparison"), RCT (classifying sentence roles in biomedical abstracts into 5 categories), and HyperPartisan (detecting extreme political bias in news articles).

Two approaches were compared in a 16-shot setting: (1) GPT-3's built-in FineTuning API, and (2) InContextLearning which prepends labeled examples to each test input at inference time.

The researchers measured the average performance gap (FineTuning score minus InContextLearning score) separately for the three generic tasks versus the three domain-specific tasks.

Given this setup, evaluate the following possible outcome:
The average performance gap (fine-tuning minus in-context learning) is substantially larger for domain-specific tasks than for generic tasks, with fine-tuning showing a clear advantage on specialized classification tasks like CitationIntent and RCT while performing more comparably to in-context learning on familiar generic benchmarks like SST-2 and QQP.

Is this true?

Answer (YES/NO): NO